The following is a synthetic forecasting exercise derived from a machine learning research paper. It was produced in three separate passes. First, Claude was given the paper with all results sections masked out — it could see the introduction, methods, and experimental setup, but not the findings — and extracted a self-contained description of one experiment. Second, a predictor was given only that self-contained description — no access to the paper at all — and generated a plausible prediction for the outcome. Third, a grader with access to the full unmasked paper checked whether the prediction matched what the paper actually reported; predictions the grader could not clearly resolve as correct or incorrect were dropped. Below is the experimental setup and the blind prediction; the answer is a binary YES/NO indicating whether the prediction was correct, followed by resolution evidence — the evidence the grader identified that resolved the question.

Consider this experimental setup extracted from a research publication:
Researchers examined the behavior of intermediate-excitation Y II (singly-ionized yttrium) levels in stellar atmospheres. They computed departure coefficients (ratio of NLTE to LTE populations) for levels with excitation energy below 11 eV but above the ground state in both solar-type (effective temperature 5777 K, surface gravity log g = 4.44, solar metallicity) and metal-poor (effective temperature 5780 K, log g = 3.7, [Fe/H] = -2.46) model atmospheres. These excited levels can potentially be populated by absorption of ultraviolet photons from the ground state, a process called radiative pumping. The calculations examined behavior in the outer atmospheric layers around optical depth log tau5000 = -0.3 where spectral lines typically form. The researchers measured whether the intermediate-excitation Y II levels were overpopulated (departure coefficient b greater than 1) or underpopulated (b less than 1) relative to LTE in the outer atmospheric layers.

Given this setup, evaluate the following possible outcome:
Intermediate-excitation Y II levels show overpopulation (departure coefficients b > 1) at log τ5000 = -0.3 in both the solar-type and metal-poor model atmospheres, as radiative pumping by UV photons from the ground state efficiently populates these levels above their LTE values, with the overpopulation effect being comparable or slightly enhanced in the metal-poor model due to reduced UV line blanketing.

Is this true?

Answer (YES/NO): YES